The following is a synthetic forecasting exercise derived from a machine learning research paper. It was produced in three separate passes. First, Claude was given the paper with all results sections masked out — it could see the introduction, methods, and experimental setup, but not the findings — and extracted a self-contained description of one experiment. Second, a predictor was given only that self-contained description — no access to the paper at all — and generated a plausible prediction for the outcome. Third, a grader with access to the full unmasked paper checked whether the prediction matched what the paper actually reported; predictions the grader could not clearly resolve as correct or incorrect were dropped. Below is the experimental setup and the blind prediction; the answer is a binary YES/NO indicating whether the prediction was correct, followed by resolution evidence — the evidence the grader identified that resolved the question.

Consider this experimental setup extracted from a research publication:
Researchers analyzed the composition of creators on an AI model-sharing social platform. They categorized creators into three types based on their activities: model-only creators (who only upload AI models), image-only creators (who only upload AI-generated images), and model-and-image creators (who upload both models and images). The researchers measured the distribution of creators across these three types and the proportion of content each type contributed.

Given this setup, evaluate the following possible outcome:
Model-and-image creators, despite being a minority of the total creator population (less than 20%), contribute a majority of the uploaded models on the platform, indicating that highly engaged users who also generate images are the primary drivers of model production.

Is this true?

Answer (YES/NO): YES